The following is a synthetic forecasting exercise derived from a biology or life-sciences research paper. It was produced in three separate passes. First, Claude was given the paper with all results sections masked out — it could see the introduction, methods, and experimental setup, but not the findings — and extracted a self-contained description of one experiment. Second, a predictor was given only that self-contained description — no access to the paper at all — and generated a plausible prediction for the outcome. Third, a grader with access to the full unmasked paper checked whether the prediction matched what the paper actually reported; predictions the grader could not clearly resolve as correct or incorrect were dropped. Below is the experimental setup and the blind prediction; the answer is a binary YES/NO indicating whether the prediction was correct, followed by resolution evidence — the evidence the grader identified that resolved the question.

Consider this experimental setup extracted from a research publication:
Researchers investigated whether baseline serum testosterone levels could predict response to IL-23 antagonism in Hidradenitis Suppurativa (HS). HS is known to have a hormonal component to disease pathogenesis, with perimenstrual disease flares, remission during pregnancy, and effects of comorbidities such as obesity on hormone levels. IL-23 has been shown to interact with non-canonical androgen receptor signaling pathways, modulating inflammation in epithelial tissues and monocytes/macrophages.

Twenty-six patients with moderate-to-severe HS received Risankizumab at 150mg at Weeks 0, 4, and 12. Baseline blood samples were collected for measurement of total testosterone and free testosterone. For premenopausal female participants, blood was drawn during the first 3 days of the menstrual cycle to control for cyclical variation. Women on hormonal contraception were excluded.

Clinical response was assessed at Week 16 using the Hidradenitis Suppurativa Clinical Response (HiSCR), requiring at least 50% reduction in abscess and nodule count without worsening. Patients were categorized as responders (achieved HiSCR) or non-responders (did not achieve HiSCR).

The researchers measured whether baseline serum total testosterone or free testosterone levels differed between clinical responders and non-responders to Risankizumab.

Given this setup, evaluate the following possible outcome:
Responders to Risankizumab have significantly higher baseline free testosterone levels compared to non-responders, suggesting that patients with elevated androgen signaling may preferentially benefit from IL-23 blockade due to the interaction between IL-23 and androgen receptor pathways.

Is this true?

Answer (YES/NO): NO